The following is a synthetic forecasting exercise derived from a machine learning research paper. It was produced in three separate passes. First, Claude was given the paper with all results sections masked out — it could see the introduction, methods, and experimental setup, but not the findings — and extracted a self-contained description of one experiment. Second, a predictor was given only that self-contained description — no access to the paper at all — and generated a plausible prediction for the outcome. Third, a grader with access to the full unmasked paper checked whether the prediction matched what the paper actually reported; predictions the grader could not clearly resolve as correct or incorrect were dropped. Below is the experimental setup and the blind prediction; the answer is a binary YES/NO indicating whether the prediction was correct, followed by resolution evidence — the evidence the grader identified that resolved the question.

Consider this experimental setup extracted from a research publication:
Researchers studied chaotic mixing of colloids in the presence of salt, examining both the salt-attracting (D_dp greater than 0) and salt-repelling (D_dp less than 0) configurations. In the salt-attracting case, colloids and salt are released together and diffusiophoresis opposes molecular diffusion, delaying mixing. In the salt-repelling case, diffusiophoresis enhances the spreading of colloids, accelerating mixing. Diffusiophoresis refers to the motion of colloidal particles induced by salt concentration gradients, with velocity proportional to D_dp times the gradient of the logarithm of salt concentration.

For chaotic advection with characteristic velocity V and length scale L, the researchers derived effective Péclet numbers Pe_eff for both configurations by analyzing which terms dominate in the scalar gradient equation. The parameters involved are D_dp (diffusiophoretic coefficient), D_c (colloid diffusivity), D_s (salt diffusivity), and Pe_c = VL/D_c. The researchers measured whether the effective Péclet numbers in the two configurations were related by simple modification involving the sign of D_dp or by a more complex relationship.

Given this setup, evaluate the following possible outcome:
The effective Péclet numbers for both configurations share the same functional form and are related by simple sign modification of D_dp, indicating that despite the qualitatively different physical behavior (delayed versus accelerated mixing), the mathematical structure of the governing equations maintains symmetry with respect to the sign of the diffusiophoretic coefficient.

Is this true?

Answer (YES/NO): NO